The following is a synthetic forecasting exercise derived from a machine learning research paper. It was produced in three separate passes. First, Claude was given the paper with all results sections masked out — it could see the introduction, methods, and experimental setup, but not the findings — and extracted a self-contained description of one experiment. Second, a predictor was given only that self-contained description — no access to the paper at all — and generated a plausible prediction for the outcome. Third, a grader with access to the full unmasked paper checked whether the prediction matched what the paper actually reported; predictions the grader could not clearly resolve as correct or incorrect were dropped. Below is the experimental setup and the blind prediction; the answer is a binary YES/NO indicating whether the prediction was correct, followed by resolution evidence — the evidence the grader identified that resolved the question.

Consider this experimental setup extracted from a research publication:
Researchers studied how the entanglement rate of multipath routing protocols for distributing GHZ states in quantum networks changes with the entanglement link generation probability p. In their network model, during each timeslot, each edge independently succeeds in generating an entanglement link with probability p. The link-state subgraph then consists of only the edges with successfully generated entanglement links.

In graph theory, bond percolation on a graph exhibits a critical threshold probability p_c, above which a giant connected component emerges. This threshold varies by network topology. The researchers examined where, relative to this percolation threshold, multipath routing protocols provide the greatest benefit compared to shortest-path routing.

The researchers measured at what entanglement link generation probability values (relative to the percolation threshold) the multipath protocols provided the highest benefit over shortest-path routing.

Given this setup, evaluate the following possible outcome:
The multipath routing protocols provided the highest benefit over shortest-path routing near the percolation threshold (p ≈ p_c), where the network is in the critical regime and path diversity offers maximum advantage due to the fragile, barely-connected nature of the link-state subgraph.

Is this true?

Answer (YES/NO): YES